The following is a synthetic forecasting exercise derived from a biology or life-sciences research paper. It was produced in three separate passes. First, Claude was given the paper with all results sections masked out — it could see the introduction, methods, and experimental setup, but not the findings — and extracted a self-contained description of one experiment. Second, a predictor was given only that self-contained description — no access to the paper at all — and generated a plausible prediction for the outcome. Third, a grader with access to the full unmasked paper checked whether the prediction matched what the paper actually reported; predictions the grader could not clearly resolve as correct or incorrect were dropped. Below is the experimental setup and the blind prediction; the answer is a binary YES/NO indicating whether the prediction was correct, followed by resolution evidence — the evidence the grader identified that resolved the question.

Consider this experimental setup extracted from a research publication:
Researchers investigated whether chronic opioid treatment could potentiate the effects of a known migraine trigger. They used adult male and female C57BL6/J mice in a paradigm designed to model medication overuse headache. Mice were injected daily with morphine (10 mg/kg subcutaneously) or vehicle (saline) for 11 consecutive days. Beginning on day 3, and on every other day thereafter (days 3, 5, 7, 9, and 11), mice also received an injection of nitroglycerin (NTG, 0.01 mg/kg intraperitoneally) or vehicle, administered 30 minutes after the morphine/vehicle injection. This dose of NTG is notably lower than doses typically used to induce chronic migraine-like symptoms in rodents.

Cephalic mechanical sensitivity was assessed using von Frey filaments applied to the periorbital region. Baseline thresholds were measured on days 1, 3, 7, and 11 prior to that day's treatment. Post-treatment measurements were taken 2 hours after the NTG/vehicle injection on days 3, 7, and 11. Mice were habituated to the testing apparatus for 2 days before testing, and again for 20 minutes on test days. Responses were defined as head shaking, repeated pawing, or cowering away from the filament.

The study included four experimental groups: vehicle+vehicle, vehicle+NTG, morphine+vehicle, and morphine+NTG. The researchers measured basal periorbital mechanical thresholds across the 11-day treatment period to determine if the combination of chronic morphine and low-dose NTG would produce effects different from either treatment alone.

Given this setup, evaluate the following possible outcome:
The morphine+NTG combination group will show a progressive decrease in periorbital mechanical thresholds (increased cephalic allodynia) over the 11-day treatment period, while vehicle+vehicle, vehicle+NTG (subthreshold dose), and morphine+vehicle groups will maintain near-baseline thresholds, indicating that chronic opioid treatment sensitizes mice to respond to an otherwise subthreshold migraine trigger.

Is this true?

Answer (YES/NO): YES